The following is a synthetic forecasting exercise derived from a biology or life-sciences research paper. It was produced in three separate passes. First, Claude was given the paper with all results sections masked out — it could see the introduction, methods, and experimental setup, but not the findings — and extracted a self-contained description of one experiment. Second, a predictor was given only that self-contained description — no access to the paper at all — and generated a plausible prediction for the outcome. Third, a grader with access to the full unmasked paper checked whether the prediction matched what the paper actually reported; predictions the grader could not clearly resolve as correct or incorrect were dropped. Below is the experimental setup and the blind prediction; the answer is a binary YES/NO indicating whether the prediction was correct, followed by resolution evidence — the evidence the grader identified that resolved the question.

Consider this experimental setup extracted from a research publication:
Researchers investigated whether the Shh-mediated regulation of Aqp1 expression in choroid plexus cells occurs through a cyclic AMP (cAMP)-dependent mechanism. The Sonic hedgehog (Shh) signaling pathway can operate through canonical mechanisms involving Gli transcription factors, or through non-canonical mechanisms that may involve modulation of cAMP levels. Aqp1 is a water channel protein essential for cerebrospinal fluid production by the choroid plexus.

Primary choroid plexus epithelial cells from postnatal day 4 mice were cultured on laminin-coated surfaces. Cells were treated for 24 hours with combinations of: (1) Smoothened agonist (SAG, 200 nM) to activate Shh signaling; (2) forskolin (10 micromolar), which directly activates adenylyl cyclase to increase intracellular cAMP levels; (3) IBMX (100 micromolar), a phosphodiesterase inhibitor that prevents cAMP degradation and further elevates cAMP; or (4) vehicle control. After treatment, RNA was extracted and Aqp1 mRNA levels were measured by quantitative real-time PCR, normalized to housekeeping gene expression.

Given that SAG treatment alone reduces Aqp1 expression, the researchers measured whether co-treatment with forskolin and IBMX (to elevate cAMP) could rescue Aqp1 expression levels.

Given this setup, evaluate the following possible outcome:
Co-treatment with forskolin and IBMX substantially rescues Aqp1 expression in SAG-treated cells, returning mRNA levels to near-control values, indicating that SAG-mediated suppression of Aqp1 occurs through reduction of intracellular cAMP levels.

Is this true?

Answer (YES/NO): YES